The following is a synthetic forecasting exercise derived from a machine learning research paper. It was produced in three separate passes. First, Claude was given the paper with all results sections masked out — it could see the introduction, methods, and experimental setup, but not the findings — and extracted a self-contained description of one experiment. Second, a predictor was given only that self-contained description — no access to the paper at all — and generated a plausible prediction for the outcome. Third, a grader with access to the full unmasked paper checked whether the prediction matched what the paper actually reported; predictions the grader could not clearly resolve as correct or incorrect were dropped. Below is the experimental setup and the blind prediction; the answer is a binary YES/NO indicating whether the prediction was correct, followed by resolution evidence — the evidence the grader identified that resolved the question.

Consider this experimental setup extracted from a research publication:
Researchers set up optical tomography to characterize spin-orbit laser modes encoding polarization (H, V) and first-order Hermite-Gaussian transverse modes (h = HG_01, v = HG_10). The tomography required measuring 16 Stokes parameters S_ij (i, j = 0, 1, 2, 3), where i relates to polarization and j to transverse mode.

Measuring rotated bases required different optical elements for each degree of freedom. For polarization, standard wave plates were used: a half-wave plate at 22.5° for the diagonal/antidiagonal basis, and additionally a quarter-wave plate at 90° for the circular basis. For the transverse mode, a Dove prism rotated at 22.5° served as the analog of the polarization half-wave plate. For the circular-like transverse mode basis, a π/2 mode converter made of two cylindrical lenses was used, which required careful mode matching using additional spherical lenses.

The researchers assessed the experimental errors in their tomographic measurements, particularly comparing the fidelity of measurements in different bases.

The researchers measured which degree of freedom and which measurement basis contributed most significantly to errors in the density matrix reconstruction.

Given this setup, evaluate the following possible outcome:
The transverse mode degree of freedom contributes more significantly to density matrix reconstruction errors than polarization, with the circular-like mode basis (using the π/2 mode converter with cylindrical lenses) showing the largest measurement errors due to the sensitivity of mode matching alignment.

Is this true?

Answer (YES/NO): YES